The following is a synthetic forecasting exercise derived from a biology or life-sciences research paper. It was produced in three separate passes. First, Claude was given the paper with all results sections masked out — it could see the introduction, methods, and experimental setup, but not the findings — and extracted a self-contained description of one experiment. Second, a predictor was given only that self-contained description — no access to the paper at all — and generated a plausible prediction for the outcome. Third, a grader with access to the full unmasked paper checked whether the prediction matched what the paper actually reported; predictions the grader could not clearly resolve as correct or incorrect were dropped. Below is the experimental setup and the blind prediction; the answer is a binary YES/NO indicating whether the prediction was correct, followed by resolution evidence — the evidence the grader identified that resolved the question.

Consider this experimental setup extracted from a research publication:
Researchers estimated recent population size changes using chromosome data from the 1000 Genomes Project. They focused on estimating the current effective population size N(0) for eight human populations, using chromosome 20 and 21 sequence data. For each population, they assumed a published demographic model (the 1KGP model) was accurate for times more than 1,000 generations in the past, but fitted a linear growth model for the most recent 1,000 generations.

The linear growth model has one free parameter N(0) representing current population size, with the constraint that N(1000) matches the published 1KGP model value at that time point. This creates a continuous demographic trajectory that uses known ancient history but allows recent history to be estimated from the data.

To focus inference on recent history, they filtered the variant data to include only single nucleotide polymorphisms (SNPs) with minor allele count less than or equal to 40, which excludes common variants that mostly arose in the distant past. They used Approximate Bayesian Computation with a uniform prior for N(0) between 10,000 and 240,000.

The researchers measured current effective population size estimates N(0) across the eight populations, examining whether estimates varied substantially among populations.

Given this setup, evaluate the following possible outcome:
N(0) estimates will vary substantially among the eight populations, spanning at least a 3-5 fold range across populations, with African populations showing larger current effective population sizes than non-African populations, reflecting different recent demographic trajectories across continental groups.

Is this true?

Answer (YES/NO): NO